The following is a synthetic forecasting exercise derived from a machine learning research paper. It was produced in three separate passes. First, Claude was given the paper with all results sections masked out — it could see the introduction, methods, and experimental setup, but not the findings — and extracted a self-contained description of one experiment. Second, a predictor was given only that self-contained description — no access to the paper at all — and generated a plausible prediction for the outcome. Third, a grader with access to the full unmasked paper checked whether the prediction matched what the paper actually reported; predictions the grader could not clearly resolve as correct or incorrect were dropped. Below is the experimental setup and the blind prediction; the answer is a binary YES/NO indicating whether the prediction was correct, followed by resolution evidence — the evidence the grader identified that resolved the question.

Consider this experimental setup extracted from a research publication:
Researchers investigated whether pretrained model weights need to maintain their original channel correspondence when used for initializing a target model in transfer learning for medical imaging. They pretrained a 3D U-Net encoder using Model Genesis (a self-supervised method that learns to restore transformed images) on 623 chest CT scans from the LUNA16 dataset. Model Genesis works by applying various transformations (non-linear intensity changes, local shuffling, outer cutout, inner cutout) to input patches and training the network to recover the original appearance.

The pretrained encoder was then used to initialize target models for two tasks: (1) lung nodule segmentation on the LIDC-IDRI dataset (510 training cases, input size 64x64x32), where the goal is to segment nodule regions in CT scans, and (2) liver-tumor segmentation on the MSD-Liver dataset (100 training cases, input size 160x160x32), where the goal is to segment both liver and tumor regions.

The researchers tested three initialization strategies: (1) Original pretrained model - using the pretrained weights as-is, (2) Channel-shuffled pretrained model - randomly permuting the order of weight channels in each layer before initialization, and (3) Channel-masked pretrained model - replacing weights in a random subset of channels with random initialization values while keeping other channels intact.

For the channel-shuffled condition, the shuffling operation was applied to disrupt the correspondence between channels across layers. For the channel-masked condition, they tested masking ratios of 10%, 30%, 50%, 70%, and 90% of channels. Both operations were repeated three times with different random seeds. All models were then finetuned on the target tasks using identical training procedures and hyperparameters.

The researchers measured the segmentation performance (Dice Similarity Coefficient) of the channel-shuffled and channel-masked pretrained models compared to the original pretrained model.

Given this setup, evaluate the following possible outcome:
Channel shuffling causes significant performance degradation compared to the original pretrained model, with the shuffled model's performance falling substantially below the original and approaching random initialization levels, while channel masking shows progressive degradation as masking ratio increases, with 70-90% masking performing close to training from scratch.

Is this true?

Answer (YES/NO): NO